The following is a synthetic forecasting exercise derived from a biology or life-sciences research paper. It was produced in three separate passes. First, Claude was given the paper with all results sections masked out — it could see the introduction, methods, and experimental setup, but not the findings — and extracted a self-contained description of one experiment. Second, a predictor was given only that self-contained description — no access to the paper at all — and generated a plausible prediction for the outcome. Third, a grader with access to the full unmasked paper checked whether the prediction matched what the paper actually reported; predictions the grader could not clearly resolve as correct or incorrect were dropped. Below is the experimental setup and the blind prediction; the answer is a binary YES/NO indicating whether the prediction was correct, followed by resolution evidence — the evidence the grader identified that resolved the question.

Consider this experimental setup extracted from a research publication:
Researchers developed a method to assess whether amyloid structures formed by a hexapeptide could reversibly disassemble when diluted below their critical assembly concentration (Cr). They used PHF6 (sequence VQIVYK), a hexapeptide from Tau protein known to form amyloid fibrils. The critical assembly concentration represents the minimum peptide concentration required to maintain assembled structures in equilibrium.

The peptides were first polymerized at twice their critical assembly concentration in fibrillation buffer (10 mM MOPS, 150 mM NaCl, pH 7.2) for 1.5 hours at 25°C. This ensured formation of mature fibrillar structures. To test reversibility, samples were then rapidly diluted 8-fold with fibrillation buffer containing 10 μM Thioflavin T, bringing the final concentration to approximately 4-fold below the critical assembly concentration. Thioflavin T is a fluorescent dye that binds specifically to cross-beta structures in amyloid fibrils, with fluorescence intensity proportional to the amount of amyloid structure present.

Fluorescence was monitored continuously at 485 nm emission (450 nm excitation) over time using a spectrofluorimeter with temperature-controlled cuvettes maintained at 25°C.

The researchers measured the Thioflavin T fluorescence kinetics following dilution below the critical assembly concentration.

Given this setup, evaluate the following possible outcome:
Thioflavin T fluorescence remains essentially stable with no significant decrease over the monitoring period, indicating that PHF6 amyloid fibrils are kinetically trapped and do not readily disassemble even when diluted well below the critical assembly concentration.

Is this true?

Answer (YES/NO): NO